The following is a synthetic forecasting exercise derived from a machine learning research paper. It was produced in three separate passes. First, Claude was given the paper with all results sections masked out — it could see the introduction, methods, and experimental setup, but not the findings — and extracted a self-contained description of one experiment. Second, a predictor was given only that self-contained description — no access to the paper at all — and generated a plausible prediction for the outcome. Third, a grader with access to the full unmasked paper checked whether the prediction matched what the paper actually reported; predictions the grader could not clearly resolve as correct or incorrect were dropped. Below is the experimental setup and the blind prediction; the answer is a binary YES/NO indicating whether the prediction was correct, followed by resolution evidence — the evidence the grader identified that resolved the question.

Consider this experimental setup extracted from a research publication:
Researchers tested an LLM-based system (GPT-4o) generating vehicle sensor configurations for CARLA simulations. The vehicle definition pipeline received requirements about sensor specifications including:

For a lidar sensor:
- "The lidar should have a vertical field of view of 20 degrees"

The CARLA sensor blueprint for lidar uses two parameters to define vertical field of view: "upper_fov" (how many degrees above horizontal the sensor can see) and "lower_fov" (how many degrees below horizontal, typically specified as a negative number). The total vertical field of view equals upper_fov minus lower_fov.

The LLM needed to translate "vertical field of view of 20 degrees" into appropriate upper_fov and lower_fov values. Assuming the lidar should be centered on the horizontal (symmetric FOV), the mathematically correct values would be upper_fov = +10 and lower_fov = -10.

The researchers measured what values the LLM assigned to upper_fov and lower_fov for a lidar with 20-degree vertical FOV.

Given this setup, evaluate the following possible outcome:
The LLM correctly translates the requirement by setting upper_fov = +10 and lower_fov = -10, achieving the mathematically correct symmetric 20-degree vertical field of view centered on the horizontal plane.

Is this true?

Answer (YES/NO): YES